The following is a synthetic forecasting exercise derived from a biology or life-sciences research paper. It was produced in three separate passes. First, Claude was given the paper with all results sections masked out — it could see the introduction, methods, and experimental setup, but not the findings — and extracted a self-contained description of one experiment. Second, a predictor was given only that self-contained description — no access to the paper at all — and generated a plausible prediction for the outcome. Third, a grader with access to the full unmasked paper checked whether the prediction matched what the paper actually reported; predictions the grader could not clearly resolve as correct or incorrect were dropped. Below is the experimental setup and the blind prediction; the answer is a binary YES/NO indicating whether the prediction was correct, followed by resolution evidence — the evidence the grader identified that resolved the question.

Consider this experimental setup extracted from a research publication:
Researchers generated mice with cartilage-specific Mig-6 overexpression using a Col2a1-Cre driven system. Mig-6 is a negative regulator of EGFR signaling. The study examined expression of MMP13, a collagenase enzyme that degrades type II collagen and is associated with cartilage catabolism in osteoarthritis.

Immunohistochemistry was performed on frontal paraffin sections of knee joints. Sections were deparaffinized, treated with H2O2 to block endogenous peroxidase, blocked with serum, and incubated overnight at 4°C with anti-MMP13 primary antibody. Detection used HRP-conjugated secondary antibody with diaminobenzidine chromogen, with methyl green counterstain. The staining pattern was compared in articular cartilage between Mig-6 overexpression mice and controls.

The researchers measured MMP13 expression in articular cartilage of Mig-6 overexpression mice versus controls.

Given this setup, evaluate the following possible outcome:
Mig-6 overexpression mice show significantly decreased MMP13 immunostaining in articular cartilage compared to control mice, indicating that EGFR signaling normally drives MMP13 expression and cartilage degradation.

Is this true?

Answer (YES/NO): NO